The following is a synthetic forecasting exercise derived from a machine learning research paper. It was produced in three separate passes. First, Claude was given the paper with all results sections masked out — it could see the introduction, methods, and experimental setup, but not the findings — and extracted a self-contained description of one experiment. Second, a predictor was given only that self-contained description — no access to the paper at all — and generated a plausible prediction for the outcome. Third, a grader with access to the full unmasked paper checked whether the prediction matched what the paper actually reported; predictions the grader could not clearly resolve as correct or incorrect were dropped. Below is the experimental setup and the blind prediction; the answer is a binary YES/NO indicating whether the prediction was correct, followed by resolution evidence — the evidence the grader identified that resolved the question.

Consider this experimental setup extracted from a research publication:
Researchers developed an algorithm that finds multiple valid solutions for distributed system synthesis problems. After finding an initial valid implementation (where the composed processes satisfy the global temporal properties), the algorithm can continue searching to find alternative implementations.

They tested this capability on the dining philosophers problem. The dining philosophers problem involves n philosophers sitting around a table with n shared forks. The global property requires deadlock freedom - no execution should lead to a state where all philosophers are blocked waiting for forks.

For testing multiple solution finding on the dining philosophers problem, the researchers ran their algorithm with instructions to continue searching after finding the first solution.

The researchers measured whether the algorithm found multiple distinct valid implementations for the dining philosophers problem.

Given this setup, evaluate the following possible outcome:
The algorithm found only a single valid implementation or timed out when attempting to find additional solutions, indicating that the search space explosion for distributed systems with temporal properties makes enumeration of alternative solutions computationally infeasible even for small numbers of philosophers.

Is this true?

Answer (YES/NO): NO